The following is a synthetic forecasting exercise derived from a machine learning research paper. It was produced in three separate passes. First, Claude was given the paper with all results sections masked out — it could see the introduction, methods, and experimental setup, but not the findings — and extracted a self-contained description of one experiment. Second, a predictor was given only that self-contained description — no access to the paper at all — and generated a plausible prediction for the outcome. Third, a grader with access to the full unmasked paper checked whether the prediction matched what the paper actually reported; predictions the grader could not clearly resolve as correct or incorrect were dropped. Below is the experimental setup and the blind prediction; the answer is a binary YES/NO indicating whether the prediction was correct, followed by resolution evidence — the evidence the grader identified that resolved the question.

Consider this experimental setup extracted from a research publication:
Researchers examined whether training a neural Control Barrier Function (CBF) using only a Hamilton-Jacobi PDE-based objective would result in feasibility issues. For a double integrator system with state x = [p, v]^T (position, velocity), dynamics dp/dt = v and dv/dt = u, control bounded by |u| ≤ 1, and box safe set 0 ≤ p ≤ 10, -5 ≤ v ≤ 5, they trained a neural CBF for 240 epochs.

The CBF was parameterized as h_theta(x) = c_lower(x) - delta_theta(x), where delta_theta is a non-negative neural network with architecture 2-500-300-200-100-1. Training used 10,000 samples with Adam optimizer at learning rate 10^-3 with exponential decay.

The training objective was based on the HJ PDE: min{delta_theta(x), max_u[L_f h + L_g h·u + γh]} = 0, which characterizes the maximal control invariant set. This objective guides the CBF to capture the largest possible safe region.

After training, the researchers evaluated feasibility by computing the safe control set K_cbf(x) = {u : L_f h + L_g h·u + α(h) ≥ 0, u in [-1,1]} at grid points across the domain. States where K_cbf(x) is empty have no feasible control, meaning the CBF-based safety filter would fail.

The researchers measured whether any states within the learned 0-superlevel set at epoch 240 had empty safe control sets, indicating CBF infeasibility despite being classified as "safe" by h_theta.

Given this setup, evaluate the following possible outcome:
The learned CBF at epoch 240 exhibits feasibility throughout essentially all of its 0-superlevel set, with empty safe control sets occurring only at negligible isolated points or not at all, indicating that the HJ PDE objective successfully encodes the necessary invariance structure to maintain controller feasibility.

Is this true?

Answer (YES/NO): NO